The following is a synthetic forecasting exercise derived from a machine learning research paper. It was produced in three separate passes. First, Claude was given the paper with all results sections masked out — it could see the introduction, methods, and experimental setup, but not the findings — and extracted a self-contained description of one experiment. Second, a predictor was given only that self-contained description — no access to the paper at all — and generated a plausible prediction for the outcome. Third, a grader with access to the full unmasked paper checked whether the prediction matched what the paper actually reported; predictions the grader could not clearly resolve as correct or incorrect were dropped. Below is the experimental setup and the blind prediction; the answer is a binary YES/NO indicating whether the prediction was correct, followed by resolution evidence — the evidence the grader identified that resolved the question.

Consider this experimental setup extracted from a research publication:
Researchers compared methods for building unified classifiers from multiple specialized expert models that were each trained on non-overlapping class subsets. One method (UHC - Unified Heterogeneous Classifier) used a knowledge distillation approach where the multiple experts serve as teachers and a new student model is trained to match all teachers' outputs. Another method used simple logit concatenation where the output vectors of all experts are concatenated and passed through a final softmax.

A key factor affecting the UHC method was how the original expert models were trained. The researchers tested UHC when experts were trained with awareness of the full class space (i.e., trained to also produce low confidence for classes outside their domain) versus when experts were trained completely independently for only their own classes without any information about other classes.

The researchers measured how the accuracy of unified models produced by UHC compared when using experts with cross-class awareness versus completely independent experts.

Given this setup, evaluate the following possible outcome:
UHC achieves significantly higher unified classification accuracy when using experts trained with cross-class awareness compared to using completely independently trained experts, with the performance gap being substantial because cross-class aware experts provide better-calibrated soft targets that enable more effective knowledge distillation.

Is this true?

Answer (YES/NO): YES